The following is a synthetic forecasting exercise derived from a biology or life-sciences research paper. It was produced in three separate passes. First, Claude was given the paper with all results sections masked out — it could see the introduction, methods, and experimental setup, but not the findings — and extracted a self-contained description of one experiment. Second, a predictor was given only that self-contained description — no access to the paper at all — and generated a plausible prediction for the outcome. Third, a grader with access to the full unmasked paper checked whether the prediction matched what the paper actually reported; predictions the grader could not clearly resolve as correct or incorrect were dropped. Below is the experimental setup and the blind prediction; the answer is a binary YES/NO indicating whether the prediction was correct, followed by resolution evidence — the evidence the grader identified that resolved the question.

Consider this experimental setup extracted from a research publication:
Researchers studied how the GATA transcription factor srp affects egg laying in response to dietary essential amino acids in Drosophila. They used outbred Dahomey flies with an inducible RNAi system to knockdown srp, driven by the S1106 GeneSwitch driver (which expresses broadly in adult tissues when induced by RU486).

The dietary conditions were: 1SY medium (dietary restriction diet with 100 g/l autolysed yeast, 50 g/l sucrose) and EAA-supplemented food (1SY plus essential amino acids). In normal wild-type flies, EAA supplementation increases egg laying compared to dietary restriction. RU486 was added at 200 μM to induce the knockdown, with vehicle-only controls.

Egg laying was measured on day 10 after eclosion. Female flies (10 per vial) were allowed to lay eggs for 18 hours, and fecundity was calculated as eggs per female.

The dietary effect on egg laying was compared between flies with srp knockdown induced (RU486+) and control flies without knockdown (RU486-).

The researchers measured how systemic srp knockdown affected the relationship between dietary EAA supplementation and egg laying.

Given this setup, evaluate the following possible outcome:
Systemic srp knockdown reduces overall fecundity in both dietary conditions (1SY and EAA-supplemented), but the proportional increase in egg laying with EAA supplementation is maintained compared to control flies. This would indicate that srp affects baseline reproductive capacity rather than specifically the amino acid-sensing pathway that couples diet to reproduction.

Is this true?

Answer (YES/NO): NO